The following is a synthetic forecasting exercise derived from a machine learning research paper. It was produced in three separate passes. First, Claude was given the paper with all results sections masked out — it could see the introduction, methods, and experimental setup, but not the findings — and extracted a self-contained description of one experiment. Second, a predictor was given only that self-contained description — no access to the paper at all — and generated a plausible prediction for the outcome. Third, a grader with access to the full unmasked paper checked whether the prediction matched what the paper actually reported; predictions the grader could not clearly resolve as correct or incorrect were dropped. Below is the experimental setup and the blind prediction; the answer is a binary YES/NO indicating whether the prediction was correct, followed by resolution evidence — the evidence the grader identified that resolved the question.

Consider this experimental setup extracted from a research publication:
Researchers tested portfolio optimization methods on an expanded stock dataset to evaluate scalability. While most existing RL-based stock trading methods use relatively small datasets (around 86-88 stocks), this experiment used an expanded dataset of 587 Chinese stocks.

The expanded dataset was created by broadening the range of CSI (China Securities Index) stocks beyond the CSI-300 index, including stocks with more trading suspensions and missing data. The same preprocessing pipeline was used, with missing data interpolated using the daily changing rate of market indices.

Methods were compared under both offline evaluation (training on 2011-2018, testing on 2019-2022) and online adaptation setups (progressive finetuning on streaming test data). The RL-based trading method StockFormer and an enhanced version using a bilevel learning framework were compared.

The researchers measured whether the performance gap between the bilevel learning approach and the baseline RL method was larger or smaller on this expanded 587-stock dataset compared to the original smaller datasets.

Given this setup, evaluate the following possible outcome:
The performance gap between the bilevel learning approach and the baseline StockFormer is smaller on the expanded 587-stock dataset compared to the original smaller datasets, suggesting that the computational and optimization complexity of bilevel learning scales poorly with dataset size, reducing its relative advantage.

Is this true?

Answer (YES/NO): NO